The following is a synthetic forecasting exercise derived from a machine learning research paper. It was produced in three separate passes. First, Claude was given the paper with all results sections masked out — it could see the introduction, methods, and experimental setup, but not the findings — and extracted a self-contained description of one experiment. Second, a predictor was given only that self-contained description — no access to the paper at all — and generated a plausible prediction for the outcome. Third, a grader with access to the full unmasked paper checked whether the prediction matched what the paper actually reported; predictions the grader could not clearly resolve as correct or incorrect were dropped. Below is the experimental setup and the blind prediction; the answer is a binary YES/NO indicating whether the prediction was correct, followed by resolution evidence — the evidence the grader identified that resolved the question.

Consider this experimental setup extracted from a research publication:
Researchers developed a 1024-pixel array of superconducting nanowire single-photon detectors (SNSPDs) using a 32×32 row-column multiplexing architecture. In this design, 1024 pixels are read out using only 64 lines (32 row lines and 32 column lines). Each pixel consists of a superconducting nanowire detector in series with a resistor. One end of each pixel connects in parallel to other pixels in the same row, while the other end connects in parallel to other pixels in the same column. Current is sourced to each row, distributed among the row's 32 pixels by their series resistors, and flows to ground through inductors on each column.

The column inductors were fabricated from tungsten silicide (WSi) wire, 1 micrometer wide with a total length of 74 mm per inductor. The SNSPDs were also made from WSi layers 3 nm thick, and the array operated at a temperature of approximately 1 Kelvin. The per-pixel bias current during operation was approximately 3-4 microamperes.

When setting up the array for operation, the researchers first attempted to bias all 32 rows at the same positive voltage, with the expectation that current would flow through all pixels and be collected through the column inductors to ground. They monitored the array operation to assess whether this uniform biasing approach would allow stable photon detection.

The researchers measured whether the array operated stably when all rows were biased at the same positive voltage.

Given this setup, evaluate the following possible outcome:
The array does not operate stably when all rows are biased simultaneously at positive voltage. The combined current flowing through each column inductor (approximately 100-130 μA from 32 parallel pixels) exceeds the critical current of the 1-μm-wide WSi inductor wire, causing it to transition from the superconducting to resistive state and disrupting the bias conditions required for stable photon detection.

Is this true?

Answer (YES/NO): YES